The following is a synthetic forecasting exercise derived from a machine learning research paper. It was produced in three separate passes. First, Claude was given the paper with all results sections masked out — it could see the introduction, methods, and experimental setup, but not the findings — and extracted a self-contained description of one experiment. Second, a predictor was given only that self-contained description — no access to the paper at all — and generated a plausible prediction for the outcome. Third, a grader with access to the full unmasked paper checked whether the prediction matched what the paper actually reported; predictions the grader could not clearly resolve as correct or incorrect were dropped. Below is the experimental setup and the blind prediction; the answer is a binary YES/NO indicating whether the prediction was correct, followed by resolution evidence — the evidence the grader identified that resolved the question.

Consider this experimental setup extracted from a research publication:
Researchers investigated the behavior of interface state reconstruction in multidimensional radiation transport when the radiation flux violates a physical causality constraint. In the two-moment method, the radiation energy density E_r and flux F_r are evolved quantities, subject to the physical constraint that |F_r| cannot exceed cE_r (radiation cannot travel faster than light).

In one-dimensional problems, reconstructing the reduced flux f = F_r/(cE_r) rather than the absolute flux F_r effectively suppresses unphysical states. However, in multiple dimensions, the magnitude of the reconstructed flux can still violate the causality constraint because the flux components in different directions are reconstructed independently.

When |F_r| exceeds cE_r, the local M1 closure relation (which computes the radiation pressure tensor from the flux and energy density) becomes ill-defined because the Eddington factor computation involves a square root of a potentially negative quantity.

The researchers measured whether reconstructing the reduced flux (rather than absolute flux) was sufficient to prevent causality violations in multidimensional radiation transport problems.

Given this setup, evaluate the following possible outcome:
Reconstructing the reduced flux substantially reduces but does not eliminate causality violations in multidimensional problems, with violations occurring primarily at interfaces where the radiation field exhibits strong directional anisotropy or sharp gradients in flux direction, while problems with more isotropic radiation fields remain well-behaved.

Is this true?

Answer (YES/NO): NO